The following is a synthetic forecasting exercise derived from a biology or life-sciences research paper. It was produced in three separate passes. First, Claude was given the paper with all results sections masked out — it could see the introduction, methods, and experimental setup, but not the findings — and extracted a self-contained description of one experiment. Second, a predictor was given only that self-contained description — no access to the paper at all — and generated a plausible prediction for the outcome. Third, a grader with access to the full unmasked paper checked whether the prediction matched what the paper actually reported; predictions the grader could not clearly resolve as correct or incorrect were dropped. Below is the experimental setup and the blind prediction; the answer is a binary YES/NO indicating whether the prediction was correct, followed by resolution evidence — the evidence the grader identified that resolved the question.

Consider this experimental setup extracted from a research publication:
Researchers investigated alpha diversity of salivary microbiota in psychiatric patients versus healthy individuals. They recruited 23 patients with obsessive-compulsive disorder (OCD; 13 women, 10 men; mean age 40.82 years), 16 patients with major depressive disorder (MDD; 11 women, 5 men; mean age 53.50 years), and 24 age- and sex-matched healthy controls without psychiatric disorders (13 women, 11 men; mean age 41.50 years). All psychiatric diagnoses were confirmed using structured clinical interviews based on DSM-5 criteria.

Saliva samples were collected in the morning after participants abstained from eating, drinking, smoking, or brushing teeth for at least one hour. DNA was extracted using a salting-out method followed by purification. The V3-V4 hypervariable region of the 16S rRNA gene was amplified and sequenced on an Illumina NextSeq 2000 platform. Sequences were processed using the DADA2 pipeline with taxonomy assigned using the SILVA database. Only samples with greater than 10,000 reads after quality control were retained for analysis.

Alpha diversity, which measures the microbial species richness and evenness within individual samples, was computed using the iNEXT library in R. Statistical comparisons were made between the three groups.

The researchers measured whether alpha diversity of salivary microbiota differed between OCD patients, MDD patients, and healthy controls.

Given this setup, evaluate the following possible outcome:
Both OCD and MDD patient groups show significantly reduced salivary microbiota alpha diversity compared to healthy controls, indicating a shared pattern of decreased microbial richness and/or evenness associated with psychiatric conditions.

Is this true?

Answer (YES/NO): NO